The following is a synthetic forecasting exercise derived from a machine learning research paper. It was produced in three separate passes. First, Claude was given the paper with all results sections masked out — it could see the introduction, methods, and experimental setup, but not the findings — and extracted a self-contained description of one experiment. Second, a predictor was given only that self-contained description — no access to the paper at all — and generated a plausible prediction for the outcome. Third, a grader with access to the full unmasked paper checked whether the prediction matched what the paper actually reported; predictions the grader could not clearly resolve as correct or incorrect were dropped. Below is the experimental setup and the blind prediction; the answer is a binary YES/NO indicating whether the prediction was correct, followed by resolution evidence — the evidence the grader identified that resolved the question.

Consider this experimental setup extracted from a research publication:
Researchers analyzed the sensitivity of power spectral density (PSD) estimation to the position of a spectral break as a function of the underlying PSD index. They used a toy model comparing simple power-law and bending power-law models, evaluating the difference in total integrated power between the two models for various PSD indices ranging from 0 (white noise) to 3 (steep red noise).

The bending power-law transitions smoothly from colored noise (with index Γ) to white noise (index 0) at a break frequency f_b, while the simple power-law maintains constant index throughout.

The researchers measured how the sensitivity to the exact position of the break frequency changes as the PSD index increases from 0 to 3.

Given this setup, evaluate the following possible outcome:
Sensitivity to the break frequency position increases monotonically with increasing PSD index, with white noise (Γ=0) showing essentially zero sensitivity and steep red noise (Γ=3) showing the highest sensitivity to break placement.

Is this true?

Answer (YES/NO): YES